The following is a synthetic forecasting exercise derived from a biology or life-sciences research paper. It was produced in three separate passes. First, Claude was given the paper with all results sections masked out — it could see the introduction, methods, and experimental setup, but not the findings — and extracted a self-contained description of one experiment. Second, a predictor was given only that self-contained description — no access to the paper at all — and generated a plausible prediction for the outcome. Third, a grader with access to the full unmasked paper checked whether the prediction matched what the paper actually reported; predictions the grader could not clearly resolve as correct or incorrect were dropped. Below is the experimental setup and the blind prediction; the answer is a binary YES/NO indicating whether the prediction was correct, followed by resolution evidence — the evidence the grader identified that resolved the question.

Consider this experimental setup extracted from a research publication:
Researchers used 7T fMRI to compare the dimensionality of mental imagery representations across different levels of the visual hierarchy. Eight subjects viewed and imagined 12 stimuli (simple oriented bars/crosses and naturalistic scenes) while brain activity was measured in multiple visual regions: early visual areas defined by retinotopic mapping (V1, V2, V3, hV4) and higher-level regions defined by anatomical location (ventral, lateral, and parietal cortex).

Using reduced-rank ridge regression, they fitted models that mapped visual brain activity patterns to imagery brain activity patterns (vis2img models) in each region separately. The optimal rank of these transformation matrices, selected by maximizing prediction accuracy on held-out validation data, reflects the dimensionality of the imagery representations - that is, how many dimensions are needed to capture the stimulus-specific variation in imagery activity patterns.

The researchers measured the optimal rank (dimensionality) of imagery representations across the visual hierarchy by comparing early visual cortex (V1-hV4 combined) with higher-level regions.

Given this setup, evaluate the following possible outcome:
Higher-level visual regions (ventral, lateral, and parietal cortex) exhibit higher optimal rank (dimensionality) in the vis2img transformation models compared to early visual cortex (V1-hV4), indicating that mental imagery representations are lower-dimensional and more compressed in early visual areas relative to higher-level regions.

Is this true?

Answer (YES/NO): NO